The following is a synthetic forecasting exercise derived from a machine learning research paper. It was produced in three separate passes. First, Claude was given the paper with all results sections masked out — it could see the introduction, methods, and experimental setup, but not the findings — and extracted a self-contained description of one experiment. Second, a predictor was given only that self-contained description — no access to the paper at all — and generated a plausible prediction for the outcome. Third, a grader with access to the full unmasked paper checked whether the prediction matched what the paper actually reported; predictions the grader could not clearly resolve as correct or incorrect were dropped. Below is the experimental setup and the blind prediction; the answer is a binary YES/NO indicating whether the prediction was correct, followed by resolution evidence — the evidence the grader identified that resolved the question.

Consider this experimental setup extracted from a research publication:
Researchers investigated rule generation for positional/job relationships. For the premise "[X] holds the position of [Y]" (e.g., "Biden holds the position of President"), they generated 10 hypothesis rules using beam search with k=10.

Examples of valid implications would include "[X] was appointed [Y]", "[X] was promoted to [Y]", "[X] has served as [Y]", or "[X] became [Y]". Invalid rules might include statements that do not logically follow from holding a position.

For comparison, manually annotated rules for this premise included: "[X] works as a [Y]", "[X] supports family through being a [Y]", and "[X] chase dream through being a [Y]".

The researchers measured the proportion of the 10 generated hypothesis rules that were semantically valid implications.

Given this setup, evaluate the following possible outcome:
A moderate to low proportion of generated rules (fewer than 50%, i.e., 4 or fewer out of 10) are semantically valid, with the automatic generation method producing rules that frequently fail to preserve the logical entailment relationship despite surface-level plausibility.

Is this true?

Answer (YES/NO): NO